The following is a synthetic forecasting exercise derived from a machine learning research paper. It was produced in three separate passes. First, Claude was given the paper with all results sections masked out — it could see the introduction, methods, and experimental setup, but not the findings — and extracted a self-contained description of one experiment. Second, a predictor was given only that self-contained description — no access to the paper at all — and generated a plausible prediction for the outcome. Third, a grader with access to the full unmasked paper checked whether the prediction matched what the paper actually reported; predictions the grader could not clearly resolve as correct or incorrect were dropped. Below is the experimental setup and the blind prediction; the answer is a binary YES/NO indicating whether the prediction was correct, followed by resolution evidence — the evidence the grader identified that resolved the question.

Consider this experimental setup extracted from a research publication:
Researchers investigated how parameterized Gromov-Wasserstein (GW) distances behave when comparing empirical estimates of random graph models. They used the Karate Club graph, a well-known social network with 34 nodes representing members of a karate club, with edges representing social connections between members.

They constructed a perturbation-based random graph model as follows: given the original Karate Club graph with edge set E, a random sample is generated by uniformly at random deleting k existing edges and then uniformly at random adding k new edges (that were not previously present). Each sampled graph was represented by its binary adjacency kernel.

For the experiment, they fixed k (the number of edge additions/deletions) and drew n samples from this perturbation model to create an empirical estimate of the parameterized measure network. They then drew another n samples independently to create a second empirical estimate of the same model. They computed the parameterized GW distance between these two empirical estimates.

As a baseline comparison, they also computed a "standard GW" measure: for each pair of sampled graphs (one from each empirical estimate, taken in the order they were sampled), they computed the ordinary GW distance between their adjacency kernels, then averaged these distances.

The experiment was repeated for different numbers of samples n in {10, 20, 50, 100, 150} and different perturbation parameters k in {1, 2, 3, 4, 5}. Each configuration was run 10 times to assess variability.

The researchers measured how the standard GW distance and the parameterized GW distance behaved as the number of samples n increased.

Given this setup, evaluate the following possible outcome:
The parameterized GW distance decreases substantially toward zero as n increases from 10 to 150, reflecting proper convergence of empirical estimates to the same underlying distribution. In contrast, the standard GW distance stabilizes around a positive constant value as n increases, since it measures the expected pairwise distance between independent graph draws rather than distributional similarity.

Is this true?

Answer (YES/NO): YES